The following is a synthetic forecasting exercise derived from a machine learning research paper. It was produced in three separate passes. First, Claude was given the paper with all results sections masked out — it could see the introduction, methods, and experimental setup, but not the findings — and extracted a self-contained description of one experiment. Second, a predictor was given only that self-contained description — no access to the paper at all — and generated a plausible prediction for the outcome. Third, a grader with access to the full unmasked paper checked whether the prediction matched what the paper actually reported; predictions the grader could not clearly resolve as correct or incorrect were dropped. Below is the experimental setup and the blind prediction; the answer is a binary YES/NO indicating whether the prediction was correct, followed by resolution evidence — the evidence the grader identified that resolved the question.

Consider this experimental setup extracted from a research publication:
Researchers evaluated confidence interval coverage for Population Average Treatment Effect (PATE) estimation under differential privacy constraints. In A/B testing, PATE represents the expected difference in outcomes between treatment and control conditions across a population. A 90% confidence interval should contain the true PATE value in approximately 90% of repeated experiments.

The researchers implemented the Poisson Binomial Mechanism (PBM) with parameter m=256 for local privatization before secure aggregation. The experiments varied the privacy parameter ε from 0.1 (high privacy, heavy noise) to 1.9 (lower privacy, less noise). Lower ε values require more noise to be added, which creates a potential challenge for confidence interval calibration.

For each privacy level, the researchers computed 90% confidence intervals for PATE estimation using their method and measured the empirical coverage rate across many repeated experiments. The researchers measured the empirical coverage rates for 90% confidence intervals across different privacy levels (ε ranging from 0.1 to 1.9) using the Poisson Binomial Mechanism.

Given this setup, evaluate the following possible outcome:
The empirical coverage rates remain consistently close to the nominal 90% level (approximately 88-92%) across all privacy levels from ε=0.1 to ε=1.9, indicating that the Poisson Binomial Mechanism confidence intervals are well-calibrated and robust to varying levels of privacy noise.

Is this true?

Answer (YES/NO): YES